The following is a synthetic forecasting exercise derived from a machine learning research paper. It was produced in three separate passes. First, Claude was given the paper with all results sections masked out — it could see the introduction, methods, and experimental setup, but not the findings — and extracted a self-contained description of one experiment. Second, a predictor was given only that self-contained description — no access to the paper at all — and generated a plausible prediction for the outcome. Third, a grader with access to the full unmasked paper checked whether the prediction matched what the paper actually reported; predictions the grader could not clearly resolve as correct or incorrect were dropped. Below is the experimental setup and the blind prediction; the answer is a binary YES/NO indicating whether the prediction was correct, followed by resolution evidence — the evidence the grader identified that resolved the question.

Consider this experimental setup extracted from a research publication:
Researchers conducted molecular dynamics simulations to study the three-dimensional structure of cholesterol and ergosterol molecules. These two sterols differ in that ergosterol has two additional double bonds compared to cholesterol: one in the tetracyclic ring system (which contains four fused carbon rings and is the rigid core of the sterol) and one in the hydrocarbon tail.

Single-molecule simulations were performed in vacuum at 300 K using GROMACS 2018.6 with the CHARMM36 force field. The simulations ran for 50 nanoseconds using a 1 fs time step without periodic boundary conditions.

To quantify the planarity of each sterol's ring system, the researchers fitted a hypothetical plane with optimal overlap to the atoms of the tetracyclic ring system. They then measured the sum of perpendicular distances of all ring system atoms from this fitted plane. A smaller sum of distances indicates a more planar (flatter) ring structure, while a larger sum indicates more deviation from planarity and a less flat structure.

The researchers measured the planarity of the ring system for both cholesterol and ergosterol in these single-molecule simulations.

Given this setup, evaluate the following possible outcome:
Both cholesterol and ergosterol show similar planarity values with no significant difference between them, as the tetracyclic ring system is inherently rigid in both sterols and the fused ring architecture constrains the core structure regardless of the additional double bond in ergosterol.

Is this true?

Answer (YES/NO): NO